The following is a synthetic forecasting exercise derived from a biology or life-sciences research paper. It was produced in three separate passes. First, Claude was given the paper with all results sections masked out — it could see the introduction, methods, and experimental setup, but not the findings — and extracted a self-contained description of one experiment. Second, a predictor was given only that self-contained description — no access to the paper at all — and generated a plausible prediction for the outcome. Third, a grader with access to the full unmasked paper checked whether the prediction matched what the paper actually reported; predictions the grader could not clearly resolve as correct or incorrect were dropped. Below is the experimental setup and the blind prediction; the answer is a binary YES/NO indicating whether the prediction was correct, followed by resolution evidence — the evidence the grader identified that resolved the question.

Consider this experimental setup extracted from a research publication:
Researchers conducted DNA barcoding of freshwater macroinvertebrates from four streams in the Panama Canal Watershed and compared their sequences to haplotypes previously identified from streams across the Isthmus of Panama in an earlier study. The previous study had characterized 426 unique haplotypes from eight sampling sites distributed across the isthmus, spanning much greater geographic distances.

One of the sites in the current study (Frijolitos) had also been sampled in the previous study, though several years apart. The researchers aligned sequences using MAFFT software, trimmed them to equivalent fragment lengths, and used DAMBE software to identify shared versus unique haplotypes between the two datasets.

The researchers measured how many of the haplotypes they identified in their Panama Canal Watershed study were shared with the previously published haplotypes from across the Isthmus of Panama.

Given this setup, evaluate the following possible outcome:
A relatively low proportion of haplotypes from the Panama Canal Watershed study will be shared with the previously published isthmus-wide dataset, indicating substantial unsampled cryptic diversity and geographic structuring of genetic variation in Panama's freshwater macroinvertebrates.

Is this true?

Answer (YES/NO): YES